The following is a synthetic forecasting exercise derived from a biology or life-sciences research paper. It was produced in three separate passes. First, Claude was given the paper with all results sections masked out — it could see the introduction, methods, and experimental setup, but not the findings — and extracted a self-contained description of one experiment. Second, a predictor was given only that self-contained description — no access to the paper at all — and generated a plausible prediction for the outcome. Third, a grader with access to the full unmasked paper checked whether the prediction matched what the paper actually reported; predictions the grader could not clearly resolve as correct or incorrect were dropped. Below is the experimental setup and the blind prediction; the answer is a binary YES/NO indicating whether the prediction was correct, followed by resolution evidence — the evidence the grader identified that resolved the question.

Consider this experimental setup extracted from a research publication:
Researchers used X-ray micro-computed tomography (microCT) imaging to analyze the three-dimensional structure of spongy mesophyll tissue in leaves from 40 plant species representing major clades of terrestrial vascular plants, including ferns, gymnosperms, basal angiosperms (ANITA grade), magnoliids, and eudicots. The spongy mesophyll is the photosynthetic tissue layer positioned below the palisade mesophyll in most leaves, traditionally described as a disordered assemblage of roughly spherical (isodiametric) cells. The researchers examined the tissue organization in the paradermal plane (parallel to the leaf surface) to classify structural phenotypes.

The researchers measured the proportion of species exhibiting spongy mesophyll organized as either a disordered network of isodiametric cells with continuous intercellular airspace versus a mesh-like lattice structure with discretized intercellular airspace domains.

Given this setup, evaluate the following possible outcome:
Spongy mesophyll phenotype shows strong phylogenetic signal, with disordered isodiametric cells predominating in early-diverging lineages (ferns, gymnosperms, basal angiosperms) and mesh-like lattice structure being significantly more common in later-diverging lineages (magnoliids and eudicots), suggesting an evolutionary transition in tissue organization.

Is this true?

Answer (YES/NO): NO